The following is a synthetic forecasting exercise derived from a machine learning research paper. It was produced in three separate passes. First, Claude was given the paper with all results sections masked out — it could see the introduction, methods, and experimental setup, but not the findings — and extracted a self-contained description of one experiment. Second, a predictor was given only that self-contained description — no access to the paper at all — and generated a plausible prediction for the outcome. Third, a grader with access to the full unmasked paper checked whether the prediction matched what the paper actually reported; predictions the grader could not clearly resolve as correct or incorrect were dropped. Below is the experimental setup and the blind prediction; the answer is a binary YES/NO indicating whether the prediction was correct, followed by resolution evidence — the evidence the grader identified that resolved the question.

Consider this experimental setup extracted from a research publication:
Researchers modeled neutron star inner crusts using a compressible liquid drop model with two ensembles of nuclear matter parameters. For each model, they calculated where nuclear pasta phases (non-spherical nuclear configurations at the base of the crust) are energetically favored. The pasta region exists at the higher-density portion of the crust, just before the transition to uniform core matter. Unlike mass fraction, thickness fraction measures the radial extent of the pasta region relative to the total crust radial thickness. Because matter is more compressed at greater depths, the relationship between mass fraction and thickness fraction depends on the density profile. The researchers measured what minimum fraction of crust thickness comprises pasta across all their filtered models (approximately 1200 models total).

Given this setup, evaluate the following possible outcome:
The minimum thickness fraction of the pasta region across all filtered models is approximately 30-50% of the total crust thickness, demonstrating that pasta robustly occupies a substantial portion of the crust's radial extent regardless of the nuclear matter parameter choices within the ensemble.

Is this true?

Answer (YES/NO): NO